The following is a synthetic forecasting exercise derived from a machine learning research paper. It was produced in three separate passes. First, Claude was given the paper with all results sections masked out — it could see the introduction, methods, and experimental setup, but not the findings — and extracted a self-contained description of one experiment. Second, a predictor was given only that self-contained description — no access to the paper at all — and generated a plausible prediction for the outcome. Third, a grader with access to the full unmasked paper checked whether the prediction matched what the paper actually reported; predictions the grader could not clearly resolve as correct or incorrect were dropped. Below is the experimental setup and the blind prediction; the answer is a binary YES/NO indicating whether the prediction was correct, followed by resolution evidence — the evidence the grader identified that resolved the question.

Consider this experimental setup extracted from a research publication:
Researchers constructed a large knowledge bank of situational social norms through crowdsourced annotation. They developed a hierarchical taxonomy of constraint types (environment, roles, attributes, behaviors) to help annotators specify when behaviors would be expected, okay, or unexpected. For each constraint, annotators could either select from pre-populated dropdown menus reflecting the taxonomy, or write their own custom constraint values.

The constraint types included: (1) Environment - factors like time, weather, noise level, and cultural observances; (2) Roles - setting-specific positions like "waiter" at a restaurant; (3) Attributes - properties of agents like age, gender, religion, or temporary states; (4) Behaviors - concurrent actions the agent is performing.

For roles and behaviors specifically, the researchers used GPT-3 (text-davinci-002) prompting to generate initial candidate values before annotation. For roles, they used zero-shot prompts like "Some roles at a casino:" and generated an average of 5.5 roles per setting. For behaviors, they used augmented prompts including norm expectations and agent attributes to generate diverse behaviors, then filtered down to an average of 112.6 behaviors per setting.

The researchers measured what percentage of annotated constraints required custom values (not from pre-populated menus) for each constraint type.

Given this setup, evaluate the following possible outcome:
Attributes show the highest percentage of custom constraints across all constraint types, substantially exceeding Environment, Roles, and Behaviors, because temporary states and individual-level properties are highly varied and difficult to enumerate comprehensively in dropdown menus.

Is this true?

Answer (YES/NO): NO